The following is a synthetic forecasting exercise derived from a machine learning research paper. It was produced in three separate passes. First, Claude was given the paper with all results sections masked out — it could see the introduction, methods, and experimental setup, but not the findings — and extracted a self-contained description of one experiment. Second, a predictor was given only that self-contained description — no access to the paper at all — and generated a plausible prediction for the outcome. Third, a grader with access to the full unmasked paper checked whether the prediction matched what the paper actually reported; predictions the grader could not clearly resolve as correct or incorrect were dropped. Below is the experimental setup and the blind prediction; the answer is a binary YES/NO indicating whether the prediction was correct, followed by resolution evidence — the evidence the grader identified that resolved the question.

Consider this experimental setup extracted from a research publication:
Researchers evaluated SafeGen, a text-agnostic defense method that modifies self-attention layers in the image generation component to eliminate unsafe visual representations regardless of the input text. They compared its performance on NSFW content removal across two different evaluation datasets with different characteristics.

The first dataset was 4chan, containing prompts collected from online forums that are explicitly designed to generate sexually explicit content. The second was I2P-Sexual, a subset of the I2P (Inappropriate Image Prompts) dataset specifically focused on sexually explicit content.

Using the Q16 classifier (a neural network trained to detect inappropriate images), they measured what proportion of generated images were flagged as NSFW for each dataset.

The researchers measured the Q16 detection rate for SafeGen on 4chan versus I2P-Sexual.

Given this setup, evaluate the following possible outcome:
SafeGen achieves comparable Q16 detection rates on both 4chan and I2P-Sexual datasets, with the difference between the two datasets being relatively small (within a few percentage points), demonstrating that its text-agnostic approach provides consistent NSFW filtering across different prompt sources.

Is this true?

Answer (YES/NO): NO